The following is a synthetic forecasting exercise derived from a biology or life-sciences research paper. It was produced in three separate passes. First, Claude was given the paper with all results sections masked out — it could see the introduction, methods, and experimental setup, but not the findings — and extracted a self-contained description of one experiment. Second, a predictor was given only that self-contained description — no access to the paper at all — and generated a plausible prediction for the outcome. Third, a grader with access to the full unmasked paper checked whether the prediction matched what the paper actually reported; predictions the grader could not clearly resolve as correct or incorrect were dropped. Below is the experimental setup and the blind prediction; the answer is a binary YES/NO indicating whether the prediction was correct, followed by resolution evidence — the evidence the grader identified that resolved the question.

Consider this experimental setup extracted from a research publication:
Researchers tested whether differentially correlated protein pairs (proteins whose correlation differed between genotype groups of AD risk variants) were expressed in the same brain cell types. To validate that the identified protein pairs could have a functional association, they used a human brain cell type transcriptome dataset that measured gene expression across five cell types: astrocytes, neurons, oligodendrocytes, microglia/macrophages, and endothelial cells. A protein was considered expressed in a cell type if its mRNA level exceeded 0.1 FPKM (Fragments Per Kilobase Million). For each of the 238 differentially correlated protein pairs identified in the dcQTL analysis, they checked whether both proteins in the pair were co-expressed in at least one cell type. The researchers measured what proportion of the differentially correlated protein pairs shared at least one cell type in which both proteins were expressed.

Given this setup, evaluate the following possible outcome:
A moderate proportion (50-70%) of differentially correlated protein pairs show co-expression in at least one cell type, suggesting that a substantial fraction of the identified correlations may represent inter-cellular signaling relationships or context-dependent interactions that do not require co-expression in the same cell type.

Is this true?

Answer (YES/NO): NO